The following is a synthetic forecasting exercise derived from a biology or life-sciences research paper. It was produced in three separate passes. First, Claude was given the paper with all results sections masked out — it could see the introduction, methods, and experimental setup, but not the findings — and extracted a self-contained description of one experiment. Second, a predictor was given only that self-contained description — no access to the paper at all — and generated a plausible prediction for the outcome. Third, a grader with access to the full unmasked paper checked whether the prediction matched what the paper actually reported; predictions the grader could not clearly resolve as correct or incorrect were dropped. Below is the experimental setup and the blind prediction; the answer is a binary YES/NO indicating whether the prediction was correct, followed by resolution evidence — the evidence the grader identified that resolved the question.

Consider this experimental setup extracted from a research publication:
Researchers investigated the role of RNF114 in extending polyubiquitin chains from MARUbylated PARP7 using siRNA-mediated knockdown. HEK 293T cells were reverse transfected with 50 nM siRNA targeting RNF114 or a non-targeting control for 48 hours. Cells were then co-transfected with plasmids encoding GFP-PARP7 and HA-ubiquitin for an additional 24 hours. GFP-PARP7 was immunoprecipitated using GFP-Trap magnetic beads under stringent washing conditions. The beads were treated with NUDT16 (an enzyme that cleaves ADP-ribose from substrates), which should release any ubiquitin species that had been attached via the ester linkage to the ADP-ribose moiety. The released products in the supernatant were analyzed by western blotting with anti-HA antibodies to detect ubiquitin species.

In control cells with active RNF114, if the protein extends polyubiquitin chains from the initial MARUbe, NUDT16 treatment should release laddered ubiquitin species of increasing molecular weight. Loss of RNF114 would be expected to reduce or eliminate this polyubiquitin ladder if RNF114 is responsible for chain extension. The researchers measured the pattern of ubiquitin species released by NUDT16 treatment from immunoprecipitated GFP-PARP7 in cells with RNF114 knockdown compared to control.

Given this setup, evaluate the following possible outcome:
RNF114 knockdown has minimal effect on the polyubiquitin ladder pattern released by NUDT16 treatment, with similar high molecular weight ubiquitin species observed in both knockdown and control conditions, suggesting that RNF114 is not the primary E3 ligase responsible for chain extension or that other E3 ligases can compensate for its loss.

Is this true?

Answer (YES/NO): NO